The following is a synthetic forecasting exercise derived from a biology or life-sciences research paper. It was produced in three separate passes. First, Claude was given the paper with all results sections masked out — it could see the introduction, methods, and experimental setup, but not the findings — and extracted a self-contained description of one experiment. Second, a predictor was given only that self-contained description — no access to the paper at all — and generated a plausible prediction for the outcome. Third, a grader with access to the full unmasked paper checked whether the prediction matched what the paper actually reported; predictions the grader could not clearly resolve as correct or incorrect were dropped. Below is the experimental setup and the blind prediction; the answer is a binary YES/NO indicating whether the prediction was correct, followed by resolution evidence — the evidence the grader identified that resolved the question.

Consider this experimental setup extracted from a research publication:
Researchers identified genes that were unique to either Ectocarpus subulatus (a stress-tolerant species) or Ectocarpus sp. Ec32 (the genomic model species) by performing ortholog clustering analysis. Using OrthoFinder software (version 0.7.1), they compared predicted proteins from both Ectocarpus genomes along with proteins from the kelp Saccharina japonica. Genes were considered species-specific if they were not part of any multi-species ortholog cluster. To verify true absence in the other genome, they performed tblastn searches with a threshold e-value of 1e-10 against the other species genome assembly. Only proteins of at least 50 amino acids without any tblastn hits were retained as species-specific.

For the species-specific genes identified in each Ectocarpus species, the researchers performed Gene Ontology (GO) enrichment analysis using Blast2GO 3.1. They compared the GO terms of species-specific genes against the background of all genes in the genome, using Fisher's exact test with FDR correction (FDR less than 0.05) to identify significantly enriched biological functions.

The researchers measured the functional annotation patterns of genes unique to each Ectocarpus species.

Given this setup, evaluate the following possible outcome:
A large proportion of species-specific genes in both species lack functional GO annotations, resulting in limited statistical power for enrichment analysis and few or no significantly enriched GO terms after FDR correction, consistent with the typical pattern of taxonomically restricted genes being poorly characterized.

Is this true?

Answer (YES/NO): NO